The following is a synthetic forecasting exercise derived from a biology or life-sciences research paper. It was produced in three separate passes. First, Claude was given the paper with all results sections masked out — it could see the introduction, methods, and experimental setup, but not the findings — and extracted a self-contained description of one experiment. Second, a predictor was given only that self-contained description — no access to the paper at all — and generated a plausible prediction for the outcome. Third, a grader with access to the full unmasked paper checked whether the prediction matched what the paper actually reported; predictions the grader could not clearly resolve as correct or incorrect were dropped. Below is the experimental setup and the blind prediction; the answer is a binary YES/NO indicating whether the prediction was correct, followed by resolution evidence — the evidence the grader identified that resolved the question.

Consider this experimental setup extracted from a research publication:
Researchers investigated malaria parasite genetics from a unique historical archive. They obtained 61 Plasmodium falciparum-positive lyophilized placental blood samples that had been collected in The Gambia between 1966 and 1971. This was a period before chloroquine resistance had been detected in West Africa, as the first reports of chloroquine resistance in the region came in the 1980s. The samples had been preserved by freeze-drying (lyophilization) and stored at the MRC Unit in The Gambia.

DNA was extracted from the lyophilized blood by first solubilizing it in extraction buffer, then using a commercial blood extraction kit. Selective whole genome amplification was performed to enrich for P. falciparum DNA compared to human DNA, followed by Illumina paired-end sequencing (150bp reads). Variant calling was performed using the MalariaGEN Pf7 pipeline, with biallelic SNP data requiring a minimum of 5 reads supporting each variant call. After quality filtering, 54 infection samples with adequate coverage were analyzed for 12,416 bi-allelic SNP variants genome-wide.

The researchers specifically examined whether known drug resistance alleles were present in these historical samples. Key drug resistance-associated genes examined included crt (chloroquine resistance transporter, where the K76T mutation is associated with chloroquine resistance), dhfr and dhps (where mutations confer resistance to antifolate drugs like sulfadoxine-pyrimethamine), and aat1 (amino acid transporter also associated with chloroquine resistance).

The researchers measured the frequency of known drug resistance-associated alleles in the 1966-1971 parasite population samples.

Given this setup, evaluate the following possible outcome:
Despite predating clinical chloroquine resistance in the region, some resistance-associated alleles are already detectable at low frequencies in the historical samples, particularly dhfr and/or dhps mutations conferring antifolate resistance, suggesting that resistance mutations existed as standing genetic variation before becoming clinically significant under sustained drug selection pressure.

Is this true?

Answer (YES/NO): NO